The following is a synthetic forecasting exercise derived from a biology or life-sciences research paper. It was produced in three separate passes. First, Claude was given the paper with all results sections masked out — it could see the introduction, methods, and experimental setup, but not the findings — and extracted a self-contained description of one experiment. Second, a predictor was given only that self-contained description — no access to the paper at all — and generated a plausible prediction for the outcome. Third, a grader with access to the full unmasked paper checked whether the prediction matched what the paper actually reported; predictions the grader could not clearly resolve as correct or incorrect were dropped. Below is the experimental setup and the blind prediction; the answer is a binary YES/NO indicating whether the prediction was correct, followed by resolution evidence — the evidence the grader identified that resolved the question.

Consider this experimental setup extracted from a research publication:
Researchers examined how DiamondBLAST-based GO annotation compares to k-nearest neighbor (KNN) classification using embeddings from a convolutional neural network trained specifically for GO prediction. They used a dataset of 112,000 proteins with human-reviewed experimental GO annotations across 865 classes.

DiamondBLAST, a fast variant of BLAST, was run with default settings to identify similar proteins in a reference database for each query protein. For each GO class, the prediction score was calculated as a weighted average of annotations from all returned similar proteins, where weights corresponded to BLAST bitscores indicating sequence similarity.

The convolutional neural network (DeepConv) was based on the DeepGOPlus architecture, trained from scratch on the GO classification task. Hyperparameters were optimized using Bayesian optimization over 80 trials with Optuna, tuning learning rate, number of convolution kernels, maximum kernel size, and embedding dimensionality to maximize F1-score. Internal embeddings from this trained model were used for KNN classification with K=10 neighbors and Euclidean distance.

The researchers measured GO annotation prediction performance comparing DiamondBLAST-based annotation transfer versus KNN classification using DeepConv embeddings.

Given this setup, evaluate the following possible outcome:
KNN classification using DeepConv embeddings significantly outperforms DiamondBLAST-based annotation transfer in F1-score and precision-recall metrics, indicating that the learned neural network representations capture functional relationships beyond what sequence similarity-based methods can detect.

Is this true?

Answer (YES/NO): NO